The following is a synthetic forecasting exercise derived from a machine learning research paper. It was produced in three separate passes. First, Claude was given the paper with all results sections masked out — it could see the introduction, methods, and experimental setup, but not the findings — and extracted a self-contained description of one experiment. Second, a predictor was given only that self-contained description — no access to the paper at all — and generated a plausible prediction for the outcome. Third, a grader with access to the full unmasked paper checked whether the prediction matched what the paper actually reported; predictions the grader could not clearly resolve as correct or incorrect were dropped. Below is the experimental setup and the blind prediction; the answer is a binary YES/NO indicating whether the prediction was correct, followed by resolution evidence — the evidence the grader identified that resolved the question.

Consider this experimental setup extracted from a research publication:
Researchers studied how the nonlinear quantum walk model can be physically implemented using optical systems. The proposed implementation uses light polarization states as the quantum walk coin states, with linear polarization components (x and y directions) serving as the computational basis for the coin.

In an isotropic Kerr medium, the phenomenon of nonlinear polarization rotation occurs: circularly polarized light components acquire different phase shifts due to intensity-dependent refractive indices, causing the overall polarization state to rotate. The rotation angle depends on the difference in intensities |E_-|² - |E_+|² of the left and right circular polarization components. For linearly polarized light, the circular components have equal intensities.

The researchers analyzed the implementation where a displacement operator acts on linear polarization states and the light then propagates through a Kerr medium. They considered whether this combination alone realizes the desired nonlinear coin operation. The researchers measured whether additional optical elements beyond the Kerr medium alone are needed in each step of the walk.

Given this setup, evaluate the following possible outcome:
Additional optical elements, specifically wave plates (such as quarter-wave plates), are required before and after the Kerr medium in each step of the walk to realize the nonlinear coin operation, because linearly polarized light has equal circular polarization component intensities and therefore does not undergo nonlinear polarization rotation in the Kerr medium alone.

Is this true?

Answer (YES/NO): NO